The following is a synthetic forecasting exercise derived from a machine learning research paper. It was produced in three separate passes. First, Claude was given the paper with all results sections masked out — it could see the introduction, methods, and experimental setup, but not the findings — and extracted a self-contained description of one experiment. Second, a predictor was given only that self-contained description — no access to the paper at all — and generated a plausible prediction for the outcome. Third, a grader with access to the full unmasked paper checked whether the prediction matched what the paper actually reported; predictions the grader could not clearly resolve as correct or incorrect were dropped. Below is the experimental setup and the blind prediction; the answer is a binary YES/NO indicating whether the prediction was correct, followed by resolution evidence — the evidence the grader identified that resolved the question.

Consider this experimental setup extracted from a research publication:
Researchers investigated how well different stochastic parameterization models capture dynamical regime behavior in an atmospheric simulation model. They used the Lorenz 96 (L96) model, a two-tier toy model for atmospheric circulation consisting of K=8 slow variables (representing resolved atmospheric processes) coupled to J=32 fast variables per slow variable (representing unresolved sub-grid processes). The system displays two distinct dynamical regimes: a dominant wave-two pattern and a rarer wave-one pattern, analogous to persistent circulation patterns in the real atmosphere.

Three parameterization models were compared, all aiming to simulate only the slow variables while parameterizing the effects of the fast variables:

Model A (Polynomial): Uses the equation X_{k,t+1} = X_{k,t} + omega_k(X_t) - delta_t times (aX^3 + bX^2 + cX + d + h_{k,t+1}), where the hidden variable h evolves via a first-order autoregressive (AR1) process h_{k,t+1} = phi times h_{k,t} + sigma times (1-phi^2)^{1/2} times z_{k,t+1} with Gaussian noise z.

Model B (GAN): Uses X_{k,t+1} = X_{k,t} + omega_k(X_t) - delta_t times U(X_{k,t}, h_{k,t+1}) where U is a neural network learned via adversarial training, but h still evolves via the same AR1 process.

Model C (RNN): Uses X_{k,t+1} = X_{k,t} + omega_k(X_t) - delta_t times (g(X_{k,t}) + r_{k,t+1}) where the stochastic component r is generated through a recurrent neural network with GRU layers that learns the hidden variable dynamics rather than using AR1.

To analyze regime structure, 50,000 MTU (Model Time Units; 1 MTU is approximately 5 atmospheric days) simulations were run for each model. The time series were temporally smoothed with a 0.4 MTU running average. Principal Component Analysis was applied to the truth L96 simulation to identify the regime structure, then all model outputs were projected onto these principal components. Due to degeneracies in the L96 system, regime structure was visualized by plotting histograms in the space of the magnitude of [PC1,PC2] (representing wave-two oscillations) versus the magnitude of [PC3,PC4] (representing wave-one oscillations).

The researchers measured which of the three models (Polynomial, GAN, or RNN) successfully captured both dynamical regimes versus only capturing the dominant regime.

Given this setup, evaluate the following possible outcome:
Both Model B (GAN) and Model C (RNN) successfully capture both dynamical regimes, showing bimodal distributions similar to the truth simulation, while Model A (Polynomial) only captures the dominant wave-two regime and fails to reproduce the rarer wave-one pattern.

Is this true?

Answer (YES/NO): YES